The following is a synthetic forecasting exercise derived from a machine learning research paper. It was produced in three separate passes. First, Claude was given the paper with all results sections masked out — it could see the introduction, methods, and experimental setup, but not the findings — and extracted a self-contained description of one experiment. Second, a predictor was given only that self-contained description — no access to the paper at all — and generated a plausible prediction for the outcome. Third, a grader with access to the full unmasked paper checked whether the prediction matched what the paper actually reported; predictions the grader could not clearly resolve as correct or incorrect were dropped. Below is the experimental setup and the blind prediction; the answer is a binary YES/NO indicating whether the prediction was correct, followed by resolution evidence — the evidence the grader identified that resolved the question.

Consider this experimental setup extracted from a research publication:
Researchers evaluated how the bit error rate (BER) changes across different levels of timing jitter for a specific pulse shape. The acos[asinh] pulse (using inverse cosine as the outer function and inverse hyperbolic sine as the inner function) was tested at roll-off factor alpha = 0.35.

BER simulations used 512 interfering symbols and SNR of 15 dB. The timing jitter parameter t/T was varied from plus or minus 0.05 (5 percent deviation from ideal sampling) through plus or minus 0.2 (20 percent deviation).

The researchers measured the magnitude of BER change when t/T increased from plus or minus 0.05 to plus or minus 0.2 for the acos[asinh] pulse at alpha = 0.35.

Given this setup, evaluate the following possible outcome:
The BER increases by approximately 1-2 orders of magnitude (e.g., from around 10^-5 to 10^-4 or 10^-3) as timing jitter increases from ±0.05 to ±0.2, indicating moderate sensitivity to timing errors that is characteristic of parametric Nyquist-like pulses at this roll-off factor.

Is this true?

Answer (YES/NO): NO